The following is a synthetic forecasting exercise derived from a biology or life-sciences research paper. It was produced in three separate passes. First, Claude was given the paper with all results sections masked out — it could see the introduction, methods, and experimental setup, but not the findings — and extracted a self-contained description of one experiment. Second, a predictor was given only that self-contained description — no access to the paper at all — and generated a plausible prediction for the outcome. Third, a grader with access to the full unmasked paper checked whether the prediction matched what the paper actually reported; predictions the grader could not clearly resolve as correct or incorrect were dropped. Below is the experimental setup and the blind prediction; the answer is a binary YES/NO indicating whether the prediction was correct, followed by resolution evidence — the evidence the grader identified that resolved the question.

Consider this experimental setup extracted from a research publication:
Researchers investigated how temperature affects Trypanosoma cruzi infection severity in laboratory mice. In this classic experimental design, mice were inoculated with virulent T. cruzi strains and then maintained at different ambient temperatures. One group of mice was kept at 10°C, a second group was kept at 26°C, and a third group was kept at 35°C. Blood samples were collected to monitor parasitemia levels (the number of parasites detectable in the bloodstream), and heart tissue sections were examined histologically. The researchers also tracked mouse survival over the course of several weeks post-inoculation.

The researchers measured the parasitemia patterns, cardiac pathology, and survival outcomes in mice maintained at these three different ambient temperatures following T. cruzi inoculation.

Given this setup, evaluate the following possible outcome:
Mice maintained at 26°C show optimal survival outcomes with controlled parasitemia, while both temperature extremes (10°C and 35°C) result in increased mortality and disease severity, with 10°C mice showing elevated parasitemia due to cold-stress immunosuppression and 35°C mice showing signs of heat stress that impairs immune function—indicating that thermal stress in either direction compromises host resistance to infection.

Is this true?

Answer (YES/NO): NO